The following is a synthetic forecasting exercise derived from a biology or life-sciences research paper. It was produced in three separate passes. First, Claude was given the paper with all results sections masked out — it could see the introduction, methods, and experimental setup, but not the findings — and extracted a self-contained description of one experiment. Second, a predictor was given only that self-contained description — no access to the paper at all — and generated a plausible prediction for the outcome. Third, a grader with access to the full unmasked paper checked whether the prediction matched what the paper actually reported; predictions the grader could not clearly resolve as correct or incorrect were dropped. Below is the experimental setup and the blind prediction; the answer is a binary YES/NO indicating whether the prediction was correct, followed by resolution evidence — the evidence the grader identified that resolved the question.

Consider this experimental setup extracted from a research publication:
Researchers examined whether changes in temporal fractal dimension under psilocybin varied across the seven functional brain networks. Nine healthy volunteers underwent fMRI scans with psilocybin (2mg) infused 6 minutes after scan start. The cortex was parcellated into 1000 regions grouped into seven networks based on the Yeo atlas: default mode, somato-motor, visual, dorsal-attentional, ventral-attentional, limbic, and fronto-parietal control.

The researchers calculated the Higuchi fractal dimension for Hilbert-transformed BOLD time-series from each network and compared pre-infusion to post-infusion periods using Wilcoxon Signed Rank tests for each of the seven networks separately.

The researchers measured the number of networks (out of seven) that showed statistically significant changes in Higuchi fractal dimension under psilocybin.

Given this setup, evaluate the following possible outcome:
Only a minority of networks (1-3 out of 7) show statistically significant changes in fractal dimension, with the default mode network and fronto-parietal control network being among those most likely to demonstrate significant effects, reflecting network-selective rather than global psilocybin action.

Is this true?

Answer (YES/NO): NO